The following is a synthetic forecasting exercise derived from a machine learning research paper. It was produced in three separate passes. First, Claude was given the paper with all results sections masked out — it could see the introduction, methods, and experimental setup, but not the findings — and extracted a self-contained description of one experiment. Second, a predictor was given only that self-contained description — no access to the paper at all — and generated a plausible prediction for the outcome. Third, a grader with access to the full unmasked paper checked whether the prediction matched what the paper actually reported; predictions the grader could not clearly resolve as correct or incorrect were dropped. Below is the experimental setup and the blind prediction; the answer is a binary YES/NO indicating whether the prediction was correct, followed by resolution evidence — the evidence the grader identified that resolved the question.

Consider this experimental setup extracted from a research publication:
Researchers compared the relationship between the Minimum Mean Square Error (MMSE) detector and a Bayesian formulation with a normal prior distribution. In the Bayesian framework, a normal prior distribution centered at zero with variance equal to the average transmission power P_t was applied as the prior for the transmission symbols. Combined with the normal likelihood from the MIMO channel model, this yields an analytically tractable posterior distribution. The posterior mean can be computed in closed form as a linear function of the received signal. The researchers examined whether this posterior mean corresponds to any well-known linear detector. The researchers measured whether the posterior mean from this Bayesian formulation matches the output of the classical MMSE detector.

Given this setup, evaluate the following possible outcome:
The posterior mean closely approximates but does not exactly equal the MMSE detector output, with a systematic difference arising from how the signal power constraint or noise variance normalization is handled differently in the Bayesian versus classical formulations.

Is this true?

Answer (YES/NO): NO